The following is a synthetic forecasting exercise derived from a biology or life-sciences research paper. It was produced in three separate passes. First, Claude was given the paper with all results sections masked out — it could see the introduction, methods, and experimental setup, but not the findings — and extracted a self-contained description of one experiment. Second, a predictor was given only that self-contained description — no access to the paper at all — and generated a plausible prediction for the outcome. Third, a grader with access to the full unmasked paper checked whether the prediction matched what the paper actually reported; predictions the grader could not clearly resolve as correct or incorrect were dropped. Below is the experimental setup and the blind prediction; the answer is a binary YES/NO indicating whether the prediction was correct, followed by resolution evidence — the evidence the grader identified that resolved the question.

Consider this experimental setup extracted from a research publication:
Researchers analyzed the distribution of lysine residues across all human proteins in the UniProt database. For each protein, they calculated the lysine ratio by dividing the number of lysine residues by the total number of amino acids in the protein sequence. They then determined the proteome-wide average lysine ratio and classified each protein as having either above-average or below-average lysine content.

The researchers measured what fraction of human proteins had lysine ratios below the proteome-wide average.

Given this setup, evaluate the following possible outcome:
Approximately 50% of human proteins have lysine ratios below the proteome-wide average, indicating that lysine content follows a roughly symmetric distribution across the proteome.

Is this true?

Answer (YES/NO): NO